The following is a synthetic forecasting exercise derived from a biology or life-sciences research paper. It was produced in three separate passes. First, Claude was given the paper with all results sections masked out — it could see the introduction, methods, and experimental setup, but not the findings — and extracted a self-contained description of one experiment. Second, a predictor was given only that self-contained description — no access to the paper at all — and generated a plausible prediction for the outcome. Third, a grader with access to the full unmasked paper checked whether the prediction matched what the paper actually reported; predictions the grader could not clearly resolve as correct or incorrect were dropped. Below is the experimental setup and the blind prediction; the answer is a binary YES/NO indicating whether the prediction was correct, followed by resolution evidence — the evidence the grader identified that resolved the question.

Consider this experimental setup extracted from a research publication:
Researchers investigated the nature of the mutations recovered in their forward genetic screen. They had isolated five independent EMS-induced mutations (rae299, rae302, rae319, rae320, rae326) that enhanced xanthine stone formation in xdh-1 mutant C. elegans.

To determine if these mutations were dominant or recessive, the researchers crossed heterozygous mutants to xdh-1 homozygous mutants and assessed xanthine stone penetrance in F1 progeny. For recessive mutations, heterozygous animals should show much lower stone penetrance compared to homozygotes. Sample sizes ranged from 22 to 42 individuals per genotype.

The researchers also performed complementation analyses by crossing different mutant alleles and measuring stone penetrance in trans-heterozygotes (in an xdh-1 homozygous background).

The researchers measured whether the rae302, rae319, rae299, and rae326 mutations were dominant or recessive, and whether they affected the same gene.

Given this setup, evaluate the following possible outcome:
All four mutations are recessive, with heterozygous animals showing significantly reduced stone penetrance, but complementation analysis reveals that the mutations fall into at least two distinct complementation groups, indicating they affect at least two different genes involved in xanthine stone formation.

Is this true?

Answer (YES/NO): NO